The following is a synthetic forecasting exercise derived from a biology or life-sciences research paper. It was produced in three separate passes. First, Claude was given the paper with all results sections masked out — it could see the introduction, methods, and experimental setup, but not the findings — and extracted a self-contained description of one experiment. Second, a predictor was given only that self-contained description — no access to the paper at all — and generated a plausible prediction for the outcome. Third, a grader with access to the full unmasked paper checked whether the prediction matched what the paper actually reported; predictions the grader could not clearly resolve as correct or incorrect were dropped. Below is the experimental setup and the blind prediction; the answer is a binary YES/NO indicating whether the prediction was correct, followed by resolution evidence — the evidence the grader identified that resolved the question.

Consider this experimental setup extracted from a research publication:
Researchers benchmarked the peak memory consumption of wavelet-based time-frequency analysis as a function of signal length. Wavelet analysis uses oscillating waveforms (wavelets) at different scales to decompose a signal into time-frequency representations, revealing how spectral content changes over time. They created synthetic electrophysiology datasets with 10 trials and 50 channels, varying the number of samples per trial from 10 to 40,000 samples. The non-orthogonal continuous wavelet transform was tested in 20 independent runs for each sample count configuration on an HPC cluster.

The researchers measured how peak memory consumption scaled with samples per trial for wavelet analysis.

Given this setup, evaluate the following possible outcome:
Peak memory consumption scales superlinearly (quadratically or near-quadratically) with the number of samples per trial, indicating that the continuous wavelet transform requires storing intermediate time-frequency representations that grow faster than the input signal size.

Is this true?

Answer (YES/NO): NO